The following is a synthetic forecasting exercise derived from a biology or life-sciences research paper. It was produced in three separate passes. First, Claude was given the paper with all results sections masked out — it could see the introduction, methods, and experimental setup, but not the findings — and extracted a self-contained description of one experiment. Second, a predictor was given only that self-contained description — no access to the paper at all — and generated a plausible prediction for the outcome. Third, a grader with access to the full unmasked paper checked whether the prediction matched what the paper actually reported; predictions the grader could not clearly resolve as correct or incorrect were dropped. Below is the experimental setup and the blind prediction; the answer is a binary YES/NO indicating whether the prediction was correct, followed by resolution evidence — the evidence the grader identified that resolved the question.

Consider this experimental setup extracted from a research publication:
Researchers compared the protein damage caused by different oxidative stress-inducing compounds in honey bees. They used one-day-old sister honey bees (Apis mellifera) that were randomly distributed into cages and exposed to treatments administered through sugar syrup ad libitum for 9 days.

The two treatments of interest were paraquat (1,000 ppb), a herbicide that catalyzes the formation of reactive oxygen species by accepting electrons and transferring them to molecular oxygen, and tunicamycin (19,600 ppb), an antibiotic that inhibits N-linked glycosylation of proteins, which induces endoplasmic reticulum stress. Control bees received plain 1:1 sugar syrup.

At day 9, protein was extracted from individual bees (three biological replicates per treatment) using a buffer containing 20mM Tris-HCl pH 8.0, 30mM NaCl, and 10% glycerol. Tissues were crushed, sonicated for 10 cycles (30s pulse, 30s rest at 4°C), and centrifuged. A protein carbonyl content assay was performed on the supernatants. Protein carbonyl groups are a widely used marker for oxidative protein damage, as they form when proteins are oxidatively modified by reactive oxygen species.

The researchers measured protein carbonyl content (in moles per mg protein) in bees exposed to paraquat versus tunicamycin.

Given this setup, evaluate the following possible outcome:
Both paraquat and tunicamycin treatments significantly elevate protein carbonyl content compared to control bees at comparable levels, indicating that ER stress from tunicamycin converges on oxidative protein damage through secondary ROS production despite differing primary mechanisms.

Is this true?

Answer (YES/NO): NO